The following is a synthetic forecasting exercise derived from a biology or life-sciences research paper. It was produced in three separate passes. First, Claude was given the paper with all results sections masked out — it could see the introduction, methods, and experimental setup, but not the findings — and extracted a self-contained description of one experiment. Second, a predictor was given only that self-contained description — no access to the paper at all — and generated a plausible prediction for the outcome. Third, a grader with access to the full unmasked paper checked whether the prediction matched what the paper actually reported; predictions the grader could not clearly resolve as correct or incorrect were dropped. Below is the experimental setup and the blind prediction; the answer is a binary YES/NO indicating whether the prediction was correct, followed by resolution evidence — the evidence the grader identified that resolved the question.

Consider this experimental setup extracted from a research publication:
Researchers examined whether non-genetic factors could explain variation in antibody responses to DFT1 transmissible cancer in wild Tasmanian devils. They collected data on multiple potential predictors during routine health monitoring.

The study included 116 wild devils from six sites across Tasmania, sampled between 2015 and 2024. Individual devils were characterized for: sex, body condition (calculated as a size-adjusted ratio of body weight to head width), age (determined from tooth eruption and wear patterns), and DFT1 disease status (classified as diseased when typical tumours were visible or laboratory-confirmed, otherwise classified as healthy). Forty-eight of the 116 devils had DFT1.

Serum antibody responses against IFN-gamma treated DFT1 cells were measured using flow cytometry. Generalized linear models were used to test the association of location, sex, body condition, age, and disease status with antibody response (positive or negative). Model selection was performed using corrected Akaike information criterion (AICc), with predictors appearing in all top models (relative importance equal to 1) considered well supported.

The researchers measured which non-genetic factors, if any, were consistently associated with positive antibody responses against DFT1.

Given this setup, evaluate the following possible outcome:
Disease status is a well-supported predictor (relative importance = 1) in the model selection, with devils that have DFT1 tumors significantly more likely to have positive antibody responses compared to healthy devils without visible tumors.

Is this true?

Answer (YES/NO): NO